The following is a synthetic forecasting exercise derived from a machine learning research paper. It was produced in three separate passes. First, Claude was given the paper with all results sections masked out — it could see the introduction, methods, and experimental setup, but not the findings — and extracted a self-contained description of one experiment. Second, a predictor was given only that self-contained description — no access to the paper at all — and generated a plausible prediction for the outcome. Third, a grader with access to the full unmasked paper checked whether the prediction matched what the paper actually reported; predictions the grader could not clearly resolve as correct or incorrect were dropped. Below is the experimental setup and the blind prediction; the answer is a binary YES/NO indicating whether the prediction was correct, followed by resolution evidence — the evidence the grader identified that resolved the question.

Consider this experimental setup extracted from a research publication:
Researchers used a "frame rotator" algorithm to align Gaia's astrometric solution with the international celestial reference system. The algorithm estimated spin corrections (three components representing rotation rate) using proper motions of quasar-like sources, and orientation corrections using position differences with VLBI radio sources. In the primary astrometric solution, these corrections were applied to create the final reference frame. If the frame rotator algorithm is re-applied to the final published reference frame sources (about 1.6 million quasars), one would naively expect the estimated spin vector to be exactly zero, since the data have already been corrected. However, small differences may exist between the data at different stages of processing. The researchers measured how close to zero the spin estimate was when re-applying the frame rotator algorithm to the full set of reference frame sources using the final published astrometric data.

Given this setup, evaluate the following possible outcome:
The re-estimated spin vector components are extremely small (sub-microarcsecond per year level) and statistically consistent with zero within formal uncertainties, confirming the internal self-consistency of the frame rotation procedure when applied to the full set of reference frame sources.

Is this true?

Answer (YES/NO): NO